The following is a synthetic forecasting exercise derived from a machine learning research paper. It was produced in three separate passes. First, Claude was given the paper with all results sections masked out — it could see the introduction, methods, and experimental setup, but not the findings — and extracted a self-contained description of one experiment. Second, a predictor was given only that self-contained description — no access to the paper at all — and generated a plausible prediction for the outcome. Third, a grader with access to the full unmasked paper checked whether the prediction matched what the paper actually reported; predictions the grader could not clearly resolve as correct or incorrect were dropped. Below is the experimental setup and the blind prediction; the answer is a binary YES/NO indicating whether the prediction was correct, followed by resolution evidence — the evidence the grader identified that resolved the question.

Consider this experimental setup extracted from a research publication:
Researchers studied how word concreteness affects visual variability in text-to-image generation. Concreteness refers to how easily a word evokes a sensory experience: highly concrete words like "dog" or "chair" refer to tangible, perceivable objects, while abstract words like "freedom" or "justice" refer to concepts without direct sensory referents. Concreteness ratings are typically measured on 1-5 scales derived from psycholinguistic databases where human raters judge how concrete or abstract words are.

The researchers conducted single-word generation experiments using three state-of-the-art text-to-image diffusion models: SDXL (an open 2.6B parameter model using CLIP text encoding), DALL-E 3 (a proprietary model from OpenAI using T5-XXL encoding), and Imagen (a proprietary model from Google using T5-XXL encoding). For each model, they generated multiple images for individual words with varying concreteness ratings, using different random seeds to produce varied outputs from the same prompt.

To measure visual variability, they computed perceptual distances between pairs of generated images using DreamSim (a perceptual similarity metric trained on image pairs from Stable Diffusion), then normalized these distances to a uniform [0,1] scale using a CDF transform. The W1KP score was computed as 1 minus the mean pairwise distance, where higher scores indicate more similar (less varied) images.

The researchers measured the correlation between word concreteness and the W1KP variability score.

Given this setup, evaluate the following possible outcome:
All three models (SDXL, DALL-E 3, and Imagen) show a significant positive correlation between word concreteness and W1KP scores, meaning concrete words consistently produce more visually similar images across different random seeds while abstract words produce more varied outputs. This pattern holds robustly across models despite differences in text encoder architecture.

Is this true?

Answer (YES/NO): YES